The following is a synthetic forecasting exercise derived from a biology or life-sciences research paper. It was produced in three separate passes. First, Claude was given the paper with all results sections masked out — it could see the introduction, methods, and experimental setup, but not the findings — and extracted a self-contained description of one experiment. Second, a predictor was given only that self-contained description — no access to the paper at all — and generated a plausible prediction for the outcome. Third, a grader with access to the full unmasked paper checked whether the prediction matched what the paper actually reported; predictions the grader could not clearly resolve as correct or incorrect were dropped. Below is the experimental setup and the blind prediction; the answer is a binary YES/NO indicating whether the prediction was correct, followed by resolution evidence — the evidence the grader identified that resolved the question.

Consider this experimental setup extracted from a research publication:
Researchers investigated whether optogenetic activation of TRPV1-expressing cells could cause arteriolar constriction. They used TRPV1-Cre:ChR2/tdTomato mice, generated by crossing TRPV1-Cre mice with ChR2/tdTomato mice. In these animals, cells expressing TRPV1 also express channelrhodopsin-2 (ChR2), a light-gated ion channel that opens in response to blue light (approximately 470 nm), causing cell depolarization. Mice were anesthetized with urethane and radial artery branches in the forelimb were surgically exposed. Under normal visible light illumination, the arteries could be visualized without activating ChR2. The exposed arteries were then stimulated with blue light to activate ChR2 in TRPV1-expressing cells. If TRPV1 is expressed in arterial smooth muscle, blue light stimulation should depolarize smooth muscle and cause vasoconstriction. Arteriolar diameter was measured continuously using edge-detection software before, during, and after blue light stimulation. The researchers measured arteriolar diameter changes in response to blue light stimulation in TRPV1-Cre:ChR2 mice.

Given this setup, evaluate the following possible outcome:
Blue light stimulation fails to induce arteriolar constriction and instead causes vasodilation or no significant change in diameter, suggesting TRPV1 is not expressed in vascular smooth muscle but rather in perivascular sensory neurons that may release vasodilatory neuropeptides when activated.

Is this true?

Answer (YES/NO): NO